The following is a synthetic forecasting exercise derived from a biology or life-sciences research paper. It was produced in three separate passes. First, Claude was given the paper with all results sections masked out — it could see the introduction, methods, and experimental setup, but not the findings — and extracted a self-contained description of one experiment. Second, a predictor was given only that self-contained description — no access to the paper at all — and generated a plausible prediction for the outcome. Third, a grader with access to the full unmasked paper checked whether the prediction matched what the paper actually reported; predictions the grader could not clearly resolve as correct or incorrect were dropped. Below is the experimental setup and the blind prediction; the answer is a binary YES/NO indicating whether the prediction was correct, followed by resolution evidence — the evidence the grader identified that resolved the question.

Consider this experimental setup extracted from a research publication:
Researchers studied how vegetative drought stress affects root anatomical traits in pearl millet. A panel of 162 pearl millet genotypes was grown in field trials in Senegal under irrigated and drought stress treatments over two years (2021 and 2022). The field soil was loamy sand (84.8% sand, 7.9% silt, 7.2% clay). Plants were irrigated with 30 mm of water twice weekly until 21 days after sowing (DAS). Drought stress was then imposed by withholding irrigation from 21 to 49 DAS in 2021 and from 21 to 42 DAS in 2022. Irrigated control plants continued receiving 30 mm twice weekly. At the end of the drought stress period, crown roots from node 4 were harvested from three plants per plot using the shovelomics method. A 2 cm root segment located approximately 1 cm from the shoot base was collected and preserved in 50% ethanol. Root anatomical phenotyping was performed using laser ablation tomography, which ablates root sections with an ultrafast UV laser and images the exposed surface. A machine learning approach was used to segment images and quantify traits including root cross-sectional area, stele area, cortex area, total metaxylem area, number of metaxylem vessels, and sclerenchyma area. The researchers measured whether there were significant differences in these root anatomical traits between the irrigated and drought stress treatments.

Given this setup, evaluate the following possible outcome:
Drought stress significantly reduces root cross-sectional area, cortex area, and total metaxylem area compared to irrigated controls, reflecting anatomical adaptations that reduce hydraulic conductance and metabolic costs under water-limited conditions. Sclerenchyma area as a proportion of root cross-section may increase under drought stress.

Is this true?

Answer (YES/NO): NO